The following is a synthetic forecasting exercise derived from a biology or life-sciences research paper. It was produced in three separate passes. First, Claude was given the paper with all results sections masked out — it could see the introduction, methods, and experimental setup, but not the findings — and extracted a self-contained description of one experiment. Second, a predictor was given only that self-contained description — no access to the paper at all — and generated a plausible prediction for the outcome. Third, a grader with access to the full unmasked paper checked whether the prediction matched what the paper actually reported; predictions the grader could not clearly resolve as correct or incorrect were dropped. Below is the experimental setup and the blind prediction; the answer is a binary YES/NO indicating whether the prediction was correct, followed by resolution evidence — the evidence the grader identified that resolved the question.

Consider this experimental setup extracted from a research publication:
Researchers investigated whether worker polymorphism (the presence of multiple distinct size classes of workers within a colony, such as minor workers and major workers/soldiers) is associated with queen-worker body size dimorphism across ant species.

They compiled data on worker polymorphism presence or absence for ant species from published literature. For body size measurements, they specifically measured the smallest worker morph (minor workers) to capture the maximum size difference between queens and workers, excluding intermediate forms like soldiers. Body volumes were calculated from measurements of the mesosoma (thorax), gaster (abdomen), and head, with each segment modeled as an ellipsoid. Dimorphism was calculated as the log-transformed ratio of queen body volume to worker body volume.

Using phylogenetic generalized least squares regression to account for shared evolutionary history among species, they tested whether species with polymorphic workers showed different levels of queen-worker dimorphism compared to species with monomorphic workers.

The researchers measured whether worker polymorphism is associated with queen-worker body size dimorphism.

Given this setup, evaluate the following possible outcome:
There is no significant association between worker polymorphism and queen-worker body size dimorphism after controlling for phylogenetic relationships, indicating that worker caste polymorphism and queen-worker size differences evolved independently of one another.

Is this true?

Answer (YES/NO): NO